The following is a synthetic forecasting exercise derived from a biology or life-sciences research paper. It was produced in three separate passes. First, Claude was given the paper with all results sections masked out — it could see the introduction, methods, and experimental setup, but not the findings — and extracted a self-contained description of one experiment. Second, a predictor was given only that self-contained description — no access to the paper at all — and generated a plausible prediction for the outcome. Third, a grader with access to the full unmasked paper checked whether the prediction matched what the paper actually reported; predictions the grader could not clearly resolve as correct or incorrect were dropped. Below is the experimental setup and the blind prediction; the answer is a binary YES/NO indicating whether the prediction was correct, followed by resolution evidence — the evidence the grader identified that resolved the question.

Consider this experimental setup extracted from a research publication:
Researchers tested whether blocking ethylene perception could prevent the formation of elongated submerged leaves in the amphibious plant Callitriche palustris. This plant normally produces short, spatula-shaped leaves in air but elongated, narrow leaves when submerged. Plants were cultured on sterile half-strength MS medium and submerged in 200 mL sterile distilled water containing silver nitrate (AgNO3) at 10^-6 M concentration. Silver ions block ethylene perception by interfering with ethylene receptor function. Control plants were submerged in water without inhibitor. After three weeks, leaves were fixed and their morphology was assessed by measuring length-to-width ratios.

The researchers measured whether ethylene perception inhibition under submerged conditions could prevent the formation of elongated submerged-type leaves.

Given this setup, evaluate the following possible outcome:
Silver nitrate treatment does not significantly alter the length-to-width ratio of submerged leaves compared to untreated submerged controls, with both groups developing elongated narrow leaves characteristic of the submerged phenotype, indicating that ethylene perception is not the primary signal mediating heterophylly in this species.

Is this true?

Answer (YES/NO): NO